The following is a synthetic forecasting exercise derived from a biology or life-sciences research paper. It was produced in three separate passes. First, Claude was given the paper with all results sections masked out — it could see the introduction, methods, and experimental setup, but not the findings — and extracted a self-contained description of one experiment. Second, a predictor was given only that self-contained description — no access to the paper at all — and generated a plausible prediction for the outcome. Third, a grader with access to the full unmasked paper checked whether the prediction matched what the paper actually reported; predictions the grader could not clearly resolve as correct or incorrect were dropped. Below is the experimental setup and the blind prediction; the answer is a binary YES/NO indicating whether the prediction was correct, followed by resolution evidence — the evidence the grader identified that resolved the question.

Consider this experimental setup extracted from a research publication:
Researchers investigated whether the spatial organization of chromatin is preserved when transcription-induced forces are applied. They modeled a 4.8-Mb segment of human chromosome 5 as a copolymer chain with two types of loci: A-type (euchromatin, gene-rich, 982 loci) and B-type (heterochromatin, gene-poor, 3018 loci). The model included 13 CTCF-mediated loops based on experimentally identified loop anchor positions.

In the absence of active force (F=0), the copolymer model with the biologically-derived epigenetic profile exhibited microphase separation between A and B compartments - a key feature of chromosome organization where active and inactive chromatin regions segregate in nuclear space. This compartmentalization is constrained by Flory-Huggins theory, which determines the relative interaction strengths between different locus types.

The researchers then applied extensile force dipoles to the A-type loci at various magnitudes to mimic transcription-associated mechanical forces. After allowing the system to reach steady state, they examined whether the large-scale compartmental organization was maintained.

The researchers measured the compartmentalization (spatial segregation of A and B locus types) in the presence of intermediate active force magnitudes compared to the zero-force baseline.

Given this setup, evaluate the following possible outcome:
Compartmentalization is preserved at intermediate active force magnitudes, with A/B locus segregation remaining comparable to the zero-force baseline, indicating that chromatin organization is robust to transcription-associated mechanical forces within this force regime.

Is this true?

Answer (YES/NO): YES